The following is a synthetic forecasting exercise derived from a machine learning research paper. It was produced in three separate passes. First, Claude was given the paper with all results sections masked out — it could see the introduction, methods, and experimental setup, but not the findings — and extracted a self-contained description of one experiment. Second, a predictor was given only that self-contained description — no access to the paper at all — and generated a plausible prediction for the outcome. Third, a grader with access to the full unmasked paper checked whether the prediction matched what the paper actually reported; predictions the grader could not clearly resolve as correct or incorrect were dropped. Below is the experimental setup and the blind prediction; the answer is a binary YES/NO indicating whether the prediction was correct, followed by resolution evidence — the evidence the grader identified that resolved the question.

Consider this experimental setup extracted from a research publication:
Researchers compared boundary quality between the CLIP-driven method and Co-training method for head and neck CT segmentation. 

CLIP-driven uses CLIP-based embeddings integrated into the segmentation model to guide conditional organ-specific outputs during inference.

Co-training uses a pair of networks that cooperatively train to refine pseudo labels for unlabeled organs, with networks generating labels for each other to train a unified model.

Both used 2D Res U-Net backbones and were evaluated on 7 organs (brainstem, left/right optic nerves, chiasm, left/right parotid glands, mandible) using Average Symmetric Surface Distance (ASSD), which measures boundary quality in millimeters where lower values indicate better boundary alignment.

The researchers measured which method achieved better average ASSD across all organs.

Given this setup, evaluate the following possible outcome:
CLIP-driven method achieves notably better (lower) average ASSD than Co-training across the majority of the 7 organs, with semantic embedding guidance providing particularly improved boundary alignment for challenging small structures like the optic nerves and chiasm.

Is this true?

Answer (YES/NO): NO